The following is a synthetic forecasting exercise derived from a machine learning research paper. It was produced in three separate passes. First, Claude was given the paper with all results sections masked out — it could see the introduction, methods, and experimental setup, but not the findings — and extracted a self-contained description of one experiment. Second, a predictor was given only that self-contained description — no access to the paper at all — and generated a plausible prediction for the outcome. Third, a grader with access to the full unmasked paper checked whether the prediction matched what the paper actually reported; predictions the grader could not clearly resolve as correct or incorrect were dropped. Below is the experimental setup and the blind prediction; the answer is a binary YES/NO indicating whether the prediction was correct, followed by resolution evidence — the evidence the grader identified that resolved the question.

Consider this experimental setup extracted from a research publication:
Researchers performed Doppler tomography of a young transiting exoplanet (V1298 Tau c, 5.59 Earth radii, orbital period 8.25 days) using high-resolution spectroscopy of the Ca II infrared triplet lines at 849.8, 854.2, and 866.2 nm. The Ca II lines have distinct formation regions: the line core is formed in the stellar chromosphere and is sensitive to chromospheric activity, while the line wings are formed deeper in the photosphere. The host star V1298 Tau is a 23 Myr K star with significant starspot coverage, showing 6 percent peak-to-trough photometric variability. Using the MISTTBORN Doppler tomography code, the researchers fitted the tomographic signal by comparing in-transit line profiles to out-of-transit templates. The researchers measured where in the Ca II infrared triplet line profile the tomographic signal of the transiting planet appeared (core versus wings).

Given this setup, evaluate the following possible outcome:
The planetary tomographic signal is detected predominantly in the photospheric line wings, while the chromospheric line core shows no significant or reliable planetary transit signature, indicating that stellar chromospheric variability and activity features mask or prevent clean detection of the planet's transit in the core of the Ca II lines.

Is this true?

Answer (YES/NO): NO